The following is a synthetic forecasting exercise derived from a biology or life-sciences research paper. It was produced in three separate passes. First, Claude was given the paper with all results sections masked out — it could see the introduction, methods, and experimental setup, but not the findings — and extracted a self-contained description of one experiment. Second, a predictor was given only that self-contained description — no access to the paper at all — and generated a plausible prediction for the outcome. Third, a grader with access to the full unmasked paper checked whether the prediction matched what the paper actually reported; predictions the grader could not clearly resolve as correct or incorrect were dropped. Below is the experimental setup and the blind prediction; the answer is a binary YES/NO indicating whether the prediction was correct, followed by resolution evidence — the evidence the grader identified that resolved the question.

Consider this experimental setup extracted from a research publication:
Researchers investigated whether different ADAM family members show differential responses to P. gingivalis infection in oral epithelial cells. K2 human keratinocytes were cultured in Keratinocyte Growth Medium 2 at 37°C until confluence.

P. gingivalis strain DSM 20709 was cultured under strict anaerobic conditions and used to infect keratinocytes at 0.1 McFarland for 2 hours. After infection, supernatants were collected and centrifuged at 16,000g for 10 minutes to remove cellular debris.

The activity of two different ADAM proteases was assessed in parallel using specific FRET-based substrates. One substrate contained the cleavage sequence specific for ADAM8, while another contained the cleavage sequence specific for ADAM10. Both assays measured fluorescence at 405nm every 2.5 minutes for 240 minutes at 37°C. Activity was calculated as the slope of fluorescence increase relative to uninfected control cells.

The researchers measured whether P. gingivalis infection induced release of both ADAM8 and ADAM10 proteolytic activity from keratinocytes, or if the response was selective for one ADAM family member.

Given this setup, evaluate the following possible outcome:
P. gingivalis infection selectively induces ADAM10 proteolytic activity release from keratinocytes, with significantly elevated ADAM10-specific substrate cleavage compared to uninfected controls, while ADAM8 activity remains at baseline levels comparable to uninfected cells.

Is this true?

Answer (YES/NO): NO